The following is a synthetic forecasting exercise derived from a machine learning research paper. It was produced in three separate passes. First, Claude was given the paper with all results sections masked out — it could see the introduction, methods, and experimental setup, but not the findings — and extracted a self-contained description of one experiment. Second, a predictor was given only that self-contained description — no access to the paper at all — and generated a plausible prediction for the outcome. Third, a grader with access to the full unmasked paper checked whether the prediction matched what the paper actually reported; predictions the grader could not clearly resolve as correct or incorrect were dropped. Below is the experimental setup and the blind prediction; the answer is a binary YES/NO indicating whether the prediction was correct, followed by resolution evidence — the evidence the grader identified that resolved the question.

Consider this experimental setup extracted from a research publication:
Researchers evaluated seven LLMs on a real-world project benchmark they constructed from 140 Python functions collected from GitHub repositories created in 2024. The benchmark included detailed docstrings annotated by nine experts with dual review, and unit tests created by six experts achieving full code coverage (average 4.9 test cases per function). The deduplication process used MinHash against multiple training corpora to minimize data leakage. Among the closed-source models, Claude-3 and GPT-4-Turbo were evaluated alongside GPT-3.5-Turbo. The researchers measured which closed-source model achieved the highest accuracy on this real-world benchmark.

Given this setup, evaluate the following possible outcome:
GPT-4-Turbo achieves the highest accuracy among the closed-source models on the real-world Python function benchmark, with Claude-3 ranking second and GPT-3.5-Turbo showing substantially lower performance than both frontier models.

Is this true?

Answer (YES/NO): NO